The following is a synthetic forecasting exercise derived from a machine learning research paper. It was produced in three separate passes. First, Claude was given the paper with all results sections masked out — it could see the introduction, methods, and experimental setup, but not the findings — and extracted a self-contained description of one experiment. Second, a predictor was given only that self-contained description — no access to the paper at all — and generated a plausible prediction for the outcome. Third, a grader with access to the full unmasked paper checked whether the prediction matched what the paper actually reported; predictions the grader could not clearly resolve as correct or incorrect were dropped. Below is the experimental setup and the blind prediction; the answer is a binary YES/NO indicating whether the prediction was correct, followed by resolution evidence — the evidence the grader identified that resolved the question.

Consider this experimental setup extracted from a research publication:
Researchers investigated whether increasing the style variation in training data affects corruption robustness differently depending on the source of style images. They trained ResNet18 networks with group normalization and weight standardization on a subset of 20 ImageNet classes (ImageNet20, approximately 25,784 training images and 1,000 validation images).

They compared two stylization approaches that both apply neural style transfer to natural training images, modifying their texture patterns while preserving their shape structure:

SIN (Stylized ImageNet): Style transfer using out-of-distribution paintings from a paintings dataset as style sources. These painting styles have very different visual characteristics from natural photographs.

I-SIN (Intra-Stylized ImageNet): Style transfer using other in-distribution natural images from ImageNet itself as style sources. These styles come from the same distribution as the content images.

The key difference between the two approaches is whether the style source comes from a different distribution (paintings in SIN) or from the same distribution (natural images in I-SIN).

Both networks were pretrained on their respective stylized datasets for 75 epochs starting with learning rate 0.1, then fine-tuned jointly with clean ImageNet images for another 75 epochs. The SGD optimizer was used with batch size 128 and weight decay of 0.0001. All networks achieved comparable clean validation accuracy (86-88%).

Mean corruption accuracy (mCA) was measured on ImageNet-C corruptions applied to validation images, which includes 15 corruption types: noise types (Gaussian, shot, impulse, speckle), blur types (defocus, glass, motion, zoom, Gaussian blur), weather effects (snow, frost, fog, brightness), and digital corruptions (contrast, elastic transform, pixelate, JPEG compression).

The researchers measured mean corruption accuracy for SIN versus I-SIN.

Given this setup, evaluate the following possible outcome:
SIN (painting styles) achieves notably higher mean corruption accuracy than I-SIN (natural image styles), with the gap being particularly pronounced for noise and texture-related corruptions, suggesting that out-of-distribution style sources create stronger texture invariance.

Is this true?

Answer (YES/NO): NO